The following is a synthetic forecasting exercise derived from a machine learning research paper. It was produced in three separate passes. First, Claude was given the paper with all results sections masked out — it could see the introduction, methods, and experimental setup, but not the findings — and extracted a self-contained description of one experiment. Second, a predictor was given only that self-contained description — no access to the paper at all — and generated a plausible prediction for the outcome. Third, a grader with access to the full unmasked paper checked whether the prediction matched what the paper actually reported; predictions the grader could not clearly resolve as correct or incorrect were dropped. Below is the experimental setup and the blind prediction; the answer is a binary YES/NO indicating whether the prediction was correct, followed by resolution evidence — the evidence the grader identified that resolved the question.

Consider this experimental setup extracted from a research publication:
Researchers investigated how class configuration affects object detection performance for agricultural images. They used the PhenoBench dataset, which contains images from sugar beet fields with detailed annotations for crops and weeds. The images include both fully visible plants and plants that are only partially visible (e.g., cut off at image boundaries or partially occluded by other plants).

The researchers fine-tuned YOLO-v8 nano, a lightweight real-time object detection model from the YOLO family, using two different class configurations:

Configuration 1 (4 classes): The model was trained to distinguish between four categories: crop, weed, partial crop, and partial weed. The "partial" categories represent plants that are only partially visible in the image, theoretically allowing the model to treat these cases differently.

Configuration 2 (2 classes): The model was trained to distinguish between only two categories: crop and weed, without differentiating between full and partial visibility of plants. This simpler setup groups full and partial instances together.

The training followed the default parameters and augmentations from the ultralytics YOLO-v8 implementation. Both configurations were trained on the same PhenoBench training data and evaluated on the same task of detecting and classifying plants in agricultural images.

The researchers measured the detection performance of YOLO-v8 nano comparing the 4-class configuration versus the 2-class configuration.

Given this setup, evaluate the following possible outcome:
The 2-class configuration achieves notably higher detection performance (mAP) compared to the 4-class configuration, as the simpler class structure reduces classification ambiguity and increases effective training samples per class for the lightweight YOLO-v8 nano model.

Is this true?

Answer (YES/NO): YES